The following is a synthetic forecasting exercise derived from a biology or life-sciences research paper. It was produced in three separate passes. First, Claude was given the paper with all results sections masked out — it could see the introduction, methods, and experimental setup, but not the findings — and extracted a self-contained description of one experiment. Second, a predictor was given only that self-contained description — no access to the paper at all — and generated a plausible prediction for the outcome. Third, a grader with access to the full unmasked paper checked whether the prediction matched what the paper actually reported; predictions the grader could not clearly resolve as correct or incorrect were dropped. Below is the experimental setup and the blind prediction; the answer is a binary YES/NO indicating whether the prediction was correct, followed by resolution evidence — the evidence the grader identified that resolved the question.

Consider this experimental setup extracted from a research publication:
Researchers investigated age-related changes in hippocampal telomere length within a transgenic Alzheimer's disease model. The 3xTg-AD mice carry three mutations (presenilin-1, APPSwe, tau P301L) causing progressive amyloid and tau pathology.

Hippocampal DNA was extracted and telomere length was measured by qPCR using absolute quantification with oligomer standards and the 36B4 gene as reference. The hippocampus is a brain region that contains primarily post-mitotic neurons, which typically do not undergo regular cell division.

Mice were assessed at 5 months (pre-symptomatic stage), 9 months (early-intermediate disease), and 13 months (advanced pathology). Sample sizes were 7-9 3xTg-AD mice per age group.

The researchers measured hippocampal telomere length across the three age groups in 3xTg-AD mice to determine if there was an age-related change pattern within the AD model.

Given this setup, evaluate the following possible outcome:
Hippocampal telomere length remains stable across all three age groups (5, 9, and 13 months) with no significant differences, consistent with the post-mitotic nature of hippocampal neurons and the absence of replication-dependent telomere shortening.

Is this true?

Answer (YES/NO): YES